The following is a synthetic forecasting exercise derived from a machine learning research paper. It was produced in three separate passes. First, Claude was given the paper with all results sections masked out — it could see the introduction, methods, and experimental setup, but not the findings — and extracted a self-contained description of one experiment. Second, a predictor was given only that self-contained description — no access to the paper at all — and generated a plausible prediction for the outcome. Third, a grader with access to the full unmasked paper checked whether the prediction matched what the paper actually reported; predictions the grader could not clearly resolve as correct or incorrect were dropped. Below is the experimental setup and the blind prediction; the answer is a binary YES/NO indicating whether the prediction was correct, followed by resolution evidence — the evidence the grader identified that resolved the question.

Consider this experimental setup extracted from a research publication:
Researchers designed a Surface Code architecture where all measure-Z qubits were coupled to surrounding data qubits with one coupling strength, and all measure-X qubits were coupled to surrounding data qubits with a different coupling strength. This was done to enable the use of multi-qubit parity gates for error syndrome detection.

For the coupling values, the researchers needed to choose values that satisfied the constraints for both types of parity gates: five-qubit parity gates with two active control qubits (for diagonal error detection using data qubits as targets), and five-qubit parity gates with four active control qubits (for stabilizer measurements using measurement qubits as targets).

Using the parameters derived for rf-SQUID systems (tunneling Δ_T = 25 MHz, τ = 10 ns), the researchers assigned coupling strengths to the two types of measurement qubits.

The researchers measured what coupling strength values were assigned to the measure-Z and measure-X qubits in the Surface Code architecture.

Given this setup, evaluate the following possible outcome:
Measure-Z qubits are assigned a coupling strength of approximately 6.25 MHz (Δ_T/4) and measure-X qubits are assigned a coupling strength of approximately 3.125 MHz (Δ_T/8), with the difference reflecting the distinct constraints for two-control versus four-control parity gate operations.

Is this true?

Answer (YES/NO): NO